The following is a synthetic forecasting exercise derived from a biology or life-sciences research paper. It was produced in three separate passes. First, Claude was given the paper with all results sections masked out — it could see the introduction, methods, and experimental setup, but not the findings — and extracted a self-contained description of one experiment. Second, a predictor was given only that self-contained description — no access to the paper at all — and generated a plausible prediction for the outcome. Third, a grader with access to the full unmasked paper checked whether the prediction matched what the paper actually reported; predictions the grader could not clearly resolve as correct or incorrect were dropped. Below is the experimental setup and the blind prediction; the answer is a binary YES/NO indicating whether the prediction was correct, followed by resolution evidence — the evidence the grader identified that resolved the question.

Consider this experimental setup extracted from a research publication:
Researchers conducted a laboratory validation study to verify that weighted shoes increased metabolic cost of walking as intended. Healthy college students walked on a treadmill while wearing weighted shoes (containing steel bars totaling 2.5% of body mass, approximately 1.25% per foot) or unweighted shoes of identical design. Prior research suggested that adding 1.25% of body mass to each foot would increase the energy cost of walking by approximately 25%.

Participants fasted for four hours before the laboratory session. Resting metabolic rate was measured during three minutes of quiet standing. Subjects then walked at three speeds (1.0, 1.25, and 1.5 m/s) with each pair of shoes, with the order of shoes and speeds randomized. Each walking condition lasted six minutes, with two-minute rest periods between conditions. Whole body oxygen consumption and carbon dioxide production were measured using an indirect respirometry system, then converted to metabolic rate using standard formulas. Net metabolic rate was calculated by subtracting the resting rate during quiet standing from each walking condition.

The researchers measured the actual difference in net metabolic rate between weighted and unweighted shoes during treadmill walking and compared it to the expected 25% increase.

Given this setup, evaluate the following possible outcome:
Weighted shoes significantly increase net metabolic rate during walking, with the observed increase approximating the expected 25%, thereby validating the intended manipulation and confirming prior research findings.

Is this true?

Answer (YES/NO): YES